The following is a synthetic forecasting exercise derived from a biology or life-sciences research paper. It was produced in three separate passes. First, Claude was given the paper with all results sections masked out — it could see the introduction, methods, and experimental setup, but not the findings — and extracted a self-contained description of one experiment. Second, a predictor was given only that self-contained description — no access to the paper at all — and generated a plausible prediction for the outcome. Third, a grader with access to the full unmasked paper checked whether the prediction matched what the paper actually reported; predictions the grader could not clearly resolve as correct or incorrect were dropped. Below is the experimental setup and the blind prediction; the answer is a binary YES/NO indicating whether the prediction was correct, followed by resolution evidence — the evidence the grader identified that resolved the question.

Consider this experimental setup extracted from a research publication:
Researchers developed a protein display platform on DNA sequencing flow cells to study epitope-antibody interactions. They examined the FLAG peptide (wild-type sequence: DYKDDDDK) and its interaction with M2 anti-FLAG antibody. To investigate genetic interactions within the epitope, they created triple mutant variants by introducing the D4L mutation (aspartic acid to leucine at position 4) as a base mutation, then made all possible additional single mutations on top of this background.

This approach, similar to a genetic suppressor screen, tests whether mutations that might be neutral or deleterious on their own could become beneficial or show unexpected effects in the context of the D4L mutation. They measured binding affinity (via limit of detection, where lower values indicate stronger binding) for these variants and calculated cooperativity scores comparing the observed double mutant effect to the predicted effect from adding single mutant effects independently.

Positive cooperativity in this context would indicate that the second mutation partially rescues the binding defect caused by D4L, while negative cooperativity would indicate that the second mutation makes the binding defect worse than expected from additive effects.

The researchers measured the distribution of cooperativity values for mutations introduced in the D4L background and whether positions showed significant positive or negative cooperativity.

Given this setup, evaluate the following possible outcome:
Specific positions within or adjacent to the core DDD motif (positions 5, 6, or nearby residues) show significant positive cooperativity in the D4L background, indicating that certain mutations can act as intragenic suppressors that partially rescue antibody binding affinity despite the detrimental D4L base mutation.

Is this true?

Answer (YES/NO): YES